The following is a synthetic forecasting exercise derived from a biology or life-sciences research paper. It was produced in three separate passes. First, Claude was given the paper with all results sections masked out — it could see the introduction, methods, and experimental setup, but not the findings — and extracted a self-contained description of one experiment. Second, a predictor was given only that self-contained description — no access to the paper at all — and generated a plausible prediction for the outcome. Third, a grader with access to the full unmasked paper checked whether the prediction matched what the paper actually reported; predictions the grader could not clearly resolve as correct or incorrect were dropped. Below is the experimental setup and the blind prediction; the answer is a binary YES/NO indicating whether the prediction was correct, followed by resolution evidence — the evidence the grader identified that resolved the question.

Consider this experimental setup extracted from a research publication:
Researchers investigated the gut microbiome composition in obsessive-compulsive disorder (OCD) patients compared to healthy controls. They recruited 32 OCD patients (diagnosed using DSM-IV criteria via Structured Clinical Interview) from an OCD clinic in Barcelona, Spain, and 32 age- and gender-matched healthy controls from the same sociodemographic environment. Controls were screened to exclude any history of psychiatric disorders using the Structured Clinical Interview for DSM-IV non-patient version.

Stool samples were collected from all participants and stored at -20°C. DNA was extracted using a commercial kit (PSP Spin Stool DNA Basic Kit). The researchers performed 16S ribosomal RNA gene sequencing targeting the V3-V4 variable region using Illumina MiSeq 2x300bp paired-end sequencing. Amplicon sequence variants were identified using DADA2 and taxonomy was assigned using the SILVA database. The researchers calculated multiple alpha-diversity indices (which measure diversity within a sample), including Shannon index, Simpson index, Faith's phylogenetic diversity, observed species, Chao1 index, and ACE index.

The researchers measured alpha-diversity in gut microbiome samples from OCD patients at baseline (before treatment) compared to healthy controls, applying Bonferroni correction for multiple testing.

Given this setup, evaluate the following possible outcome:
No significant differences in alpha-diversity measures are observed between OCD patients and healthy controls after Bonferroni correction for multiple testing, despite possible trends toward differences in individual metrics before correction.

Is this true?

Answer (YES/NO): YES